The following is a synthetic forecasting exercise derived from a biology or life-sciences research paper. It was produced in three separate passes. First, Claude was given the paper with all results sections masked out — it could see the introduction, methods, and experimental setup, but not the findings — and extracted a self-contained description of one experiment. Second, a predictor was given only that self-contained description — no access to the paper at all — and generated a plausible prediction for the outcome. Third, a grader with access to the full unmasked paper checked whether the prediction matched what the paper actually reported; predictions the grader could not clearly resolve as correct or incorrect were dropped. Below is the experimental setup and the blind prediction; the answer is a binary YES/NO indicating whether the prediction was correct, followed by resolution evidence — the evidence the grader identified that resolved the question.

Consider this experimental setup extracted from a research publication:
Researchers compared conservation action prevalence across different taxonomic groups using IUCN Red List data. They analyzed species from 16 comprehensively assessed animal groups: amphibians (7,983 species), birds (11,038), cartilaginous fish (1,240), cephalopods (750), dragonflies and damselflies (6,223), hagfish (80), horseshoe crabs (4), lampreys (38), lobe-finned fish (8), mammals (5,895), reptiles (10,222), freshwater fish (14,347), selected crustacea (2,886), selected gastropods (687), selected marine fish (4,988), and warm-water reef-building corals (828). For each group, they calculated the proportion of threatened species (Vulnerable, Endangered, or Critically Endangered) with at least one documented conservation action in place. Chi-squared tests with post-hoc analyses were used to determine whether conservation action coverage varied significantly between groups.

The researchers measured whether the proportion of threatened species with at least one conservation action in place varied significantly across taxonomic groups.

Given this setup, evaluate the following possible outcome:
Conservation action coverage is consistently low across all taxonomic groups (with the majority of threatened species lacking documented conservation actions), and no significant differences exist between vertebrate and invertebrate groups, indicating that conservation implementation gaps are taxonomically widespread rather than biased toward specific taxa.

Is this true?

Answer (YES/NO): NO